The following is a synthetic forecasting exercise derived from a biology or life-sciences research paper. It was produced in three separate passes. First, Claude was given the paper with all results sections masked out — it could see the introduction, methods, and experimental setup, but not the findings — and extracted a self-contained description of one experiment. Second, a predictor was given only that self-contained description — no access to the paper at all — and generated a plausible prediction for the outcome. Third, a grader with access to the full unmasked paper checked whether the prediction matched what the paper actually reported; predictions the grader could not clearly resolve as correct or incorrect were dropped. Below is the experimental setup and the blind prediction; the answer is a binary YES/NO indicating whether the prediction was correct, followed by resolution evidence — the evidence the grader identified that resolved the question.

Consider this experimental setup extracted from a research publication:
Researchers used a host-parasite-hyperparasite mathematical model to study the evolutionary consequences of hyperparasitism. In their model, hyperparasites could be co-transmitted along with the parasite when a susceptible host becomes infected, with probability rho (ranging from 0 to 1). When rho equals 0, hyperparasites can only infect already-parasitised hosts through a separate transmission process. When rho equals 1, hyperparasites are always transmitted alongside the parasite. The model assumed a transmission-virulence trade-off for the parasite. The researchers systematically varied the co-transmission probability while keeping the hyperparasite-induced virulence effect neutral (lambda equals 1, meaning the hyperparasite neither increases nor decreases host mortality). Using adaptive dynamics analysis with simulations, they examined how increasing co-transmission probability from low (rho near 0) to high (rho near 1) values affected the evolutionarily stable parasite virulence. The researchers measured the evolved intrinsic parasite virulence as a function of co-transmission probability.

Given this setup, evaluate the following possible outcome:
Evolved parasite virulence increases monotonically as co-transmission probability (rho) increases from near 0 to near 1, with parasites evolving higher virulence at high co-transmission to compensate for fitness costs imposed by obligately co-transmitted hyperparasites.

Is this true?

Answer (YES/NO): NO